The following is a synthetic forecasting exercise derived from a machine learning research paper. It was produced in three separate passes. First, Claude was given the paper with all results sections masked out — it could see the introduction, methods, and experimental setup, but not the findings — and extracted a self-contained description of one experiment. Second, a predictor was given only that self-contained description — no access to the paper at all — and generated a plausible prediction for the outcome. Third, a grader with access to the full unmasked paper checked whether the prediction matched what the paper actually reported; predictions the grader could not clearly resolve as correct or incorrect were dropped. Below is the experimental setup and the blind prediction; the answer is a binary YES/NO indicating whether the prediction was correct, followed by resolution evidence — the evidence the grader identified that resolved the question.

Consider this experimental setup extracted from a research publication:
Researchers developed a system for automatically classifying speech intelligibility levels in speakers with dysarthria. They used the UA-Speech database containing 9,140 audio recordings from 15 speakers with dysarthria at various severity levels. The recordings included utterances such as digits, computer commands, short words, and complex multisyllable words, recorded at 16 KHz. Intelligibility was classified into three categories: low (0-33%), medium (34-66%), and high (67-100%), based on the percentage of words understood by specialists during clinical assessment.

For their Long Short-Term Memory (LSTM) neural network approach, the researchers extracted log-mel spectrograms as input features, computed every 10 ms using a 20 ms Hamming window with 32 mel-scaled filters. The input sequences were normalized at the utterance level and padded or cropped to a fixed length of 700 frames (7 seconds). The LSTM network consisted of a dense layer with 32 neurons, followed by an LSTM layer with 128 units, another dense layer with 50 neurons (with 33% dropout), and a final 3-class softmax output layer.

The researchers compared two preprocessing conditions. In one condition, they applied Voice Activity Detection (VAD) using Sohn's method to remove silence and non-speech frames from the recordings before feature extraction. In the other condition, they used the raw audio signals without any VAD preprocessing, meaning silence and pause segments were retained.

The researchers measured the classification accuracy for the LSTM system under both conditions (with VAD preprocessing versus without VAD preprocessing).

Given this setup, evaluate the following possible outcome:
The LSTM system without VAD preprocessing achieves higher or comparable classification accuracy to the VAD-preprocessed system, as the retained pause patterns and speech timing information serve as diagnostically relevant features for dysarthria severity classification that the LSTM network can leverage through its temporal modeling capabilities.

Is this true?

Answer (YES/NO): YES